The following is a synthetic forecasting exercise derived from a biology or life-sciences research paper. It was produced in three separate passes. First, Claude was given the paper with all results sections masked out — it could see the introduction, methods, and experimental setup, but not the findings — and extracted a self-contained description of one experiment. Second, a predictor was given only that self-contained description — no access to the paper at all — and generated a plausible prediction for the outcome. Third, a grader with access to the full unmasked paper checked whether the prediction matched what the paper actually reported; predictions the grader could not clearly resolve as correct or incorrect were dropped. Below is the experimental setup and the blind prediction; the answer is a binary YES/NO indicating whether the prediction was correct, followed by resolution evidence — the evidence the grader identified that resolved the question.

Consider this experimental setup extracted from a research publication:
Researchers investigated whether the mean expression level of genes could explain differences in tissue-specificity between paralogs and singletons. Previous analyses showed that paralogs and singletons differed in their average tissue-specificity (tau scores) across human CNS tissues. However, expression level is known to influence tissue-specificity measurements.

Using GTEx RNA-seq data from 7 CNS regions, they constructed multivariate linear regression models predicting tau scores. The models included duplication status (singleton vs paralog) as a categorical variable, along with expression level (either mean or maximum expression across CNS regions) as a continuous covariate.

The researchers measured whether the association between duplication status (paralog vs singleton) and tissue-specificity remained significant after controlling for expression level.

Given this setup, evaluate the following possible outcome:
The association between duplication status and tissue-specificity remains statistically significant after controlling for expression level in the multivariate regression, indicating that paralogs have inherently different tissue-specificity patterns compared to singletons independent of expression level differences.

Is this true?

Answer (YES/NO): YES